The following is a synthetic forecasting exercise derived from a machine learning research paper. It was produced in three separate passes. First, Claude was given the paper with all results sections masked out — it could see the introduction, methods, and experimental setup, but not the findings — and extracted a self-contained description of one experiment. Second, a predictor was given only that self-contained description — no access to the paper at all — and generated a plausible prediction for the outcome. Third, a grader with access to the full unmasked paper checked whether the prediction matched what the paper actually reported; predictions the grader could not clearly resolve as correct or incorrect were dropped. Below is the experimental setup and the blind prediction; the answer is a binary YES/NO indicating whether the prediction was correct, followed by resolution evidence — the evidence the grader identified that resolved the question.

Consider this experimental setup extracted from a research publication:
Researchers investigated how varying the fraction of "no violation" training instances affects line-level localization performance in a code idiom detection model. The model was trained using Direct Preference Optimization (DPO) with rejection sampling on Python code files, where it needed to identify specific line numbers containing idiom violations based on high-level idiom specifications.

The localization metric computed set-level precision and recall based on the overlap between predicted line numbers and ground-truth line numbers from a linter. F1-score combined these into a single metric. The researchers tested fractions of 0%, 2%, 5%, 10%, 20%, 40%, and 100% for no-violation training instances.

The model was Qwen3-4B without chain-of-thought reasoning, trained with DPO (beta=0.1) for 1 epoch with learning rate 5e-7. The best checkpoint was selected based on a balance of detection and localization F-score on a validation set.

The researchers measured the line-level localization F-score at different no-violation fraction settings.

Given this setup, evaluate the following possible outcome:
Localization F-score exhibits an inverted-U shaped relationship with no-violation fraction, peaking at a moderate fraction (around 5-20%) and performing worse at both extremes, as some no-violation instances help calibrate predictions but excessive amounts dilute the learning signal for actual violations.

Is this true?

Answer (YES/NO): NO